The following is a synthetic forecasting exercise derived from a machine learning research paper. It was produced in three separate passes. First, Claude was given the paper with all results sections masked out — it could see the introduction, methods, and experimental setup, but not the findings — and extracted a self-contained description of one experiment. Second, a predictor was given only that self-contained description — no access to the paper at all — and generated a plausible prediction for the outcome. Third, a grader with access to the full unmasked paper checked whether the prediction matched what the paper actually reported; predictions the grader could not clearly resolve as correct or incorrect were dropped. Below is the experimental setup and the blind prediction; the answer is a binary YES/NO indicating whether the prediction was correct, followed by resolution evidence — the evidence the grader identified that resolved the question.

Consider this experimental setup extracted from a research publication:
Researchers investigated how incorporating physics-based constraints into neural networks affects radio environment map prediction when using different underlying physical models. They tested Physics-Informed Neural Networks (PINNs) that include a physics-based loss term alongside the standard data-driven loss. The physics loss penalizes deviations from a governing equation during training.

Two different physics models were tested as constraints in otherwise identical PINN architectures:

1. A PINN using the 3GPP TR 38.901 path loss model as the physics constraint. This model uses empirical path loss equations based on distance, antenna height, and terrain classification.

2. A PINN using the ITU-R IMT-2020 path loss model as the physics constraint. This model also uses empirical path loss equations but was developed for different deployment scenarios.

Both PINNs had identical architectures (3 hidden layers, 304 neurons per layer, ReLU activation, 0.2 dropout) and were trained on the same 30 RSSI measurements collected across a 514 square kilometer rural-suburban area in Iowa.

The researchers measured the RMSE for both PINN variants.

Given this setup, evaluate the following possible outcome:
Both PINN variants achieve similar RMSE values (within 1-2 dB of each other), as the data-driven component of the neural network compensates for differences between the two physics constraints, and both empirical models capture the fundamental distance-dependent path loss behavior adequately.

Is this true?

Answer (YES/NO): NO